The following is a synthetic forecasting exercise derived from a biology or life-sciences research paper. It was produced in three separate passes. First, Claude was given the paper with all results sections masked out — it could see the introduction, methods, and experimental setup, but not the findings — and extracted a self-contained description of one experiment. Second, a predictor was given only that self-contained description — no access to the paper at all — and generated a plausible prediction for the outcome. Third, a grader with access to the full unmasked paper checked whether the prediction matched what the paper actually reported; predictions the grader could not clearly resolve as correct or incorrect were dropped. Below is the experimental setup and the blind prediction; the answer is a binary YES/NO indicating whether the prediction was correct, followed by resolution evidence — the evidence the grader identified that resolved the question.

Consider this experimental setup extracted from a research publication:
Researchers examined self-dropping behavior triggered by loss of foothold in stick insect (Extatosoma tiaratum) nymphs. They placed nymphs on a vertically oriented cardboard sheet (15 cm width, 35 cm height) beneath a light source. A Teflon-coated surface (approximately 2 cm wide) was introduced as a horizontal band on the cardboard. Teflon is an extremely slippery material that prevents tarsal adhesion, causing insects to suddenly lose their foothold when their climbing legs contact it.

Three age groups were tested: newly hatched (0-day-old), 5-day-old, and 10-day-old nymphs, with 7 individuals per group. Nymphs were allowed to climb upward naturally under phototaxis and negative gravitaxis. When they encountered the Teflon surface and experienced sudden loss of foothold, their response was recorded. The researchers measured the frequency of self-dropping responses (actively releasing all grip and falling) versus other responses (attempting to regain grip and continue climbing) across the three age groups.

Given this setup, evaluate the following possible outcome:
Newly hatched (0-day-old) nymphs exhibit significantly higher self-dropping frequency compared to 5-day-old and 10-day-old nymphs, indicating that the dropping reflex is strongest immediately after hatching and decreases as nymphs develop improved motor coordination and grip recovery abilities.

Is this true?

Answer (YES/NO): YES